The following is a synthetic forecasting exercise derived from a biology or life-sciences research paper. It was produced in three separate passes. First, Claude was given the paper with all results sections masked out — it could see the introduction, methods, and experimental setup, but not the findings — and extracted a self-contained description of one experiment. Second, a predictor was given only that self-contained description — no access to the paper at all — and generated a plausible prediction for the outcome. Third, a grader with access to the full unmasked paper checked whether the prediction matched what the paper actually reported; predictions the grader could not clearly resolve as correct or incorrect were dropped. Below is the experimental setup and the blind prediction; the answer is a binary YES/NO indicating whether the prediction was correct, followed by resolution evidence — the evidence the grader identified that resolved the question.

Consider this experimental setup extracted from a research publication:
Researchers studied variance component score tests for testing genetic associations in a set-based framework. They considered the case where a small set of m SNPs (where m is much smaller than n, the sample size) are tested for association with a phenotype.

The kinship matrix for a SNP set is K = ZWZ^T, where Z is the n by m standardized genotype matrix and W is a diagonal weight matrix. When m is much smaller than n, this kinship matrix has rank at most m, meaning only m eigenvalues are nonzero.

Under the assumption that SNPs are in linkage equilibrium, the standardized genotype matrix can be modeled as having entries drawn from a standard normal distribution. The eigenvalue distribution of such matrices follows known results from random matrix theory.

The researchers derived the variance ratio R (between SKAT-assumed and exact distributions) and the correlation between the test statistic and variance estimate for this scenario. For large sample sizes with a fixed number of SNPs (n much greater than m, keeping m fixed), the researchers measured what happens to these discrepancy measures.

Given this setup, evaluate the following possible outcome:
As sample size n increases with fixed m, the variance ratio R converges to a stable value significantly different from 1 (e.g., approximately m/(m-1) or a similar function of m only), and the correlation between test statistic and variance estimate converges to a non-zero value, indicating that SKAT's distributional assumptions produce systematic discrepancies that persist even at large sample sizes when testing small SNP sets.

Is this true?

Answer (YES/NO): NO